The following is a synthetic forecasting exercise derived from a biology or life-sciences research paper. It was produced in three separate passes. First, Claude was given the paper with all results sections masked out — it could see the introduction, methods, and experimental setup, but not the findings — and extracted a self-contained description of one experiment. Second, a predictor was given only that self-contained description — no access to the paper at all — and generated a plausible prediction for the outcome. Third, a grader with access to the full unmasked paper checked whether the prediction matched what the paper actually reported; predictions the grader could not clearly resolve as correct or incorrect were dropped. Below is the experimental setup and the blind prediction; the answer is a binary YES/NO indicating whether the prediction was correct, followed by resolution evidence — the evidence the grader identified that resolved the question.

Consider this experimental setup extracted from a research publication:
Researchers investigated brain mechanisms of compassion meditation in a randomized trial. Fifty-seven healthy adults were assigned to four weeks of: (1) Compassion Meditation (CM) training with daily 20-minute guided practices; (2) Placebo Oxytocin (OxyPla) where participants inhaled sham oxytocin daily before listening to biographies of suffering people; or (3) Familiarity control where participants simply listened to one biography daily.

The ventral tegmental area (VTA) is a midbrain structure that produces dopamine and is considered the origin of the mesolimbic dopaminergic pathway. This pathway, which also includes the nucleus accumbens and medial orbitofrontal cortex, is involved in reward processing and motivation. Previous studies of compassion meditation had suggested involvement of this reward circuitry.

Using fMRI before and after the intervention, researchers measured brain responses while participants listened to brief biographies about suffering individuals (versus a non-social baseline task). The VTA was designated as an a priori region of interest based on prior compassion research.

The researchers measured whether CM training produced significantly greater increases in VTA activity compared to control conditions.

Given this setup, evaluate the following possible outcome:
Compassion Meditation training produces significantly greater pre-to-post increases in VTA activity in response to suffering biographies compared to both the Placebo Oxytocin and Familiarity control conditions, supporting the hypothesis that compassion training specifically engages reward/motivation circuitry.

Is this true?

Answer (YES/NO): NO